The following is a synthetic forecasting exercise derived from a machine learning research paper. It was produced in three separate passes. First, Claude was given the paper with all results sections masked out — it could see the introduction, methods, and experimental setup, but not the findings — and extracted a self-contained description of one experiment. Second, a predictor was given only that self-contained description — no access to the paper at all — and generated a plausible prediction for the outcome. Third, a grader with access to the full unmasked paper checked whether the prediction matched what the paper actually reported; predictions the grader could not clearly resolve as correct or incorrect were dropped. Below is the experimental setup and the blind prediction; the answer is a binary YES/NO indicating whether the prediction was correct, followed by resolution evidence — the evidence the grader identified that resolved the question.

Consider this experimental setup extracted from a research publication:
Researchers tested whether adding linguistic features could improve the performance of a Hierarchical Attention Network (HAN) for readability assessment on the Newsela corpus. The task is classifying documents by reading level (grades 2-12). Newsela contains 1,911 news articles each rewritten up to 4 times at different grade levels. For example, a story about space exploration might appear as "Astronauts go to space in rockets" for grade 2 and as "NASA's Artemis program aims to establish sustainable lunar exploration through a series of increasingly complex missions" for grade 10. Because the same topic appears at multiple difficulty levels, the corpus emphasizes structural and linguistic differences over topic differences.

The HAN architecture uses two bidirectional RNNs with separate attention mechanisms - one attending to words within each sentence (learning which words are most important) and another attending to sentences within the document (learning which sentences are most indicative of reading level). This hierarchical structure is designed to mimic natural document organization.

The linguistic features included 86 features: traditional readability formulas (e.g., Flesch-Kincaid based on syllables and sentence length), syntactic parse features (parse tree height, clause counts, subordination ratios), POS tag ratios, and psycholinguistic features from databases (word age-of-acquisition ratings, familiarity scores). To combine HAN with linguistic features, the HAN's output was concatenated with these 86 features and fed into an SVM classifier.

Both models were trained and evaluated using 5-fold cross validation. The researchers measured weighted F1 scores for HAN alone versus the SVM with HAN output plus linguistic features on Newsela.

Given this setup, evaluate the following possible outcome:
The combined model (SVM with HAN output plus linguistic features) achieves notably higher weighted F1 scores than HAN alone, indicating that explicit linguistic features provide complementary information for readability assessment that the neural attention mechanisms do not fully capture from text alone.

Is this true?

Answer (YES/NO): NO